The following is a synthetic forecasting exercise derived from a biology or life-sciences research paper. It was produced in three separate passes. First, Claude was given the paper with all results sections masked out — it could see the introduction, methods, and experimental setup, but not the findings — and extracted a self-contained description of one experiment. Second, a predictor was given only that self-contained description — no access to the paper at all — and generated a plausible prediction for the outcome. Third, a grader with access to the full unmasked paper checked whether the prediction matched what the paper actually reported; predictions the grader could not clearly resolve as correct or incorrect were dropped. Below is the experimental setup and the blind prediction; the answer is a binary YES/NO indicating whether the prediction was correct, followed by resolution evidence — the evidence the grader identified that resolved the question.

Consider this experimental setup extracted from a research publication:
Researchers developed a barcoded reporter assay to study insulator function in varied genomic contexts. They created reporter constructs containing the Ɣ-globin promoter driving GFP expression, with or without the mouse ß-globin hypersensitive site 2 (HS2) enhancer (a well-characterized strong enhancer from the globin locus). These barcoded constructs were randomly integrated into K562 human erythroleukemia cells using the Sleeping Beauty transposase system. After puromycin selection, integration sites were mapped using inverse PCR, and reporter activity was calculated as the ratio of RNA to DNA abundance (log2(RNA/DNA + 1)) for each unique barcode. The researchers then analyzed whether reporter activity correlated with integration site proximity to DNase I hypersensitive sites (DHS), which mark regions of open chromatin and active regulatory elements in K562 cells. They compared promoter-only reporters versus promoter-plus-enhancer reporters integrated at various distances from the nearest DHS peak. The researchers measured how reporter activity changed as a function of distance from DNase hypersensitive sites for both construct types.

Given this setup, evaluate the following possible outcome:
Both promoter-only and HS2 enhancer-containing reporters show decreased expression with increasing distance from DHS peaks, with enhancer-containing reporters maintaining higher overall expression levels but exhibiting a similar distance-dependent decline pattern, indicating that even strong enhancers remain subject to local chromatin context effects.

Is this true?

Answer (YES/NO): NO